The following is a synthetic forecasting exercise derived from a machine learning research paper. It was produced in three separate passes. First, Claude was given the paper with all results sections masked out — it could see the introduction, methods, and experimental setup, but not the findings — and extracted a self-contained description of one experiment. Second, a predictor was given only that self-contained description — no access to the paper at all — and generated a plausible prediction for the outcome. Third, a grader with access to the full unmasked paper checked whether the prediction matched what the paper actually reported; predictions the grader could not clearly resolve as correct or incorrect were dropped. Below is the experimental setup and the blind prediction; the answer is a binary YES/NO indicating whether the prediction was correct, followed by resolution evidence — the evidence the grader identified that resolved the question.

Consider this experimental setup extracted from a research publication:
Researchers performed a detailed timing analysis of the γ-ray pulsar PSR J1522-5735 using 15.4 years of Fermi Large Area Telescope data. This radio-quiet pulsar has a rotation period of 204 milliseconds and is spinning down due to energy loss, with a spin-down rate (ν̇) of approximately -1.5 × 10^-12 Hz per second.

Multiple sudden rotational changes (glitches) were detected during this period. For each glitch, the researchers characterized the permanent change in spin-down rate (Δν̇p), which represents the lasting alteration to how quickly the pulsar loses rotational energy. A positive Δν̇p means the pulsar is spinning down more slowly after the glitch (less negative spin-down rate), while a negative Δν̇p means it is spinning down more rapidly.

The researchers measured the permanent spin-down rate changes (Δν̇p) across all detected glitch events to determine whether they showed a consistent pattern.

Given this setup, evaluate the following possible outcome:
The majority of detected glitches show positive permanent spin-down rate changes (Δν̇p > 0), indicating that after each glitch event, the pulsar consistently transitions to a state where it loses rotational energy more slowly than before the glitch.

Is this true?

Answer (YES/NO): YES